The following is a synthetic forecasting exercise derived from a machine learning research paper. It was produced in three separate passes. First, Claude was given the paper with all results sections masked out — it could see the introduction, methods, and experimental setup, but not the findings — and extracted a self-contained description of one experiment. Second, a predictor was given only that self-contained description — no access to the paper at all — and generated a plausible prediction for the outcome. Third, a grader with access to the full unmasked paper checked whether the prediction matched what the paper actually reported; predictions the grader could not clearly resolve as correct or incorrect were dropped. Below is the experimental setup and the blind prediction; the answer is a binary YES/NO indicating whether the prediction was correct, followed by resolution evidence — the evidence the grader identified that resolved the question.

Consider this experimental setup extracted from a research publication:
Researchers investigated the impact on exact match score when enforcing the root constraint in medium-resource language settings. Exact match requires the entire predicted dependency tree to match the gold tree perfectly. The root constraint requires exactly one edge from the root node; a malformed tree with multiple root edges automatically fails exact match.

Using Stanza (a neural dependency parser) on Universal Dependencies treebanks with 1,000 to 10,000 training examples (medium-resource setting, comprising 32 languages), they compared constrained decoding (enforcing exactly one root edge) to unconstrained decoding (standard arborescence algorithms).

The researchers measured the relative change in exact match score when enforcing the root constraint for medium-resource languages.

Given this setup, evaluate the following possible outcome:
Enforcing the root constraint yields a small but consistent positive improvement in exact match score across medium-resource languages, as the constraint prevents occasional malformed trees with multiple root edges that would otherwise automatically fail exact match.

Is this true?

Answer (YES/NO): YES